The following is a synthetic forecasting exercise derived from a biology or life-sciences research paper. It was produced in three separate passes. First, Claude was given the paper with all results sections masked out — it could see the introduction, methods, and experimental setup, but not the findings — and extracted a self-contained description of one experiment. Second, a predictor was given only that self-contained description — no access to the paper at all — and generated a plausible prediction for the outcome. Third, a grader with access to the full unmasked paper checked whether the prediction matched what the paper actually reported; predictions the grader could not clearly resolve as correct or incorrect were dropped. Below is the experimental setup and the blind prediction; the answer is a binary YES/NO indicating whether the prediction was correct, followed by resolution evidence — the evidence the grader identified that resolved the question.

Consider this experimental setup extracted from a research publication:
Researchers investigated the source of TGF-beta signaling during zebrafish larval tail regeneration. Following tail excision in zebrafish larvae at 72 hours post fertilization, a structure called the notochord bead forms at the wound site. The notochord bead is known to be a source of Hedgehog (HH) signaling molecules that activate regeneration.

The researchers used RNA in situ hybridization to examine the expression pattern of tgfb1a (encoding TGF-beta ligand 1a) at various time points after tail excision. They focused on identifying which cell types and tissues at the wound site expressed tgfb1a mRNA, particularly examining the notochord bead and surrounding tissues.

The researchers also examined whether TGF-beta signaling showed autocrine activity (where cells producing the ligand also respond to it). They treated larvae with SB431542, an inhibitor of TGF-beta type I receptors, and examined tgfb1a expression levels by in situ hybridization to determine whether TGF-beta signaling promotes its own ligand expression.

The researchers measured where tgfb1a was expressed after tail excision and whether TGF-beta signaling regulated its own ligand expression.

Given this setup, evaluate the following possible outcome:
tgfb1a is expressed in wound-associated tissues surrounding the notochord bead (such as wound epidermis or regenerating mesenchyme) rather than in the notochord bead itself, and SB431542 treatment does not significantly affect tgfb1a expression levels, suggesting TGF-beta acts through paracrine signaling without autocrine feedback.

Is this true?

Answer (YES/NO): NO